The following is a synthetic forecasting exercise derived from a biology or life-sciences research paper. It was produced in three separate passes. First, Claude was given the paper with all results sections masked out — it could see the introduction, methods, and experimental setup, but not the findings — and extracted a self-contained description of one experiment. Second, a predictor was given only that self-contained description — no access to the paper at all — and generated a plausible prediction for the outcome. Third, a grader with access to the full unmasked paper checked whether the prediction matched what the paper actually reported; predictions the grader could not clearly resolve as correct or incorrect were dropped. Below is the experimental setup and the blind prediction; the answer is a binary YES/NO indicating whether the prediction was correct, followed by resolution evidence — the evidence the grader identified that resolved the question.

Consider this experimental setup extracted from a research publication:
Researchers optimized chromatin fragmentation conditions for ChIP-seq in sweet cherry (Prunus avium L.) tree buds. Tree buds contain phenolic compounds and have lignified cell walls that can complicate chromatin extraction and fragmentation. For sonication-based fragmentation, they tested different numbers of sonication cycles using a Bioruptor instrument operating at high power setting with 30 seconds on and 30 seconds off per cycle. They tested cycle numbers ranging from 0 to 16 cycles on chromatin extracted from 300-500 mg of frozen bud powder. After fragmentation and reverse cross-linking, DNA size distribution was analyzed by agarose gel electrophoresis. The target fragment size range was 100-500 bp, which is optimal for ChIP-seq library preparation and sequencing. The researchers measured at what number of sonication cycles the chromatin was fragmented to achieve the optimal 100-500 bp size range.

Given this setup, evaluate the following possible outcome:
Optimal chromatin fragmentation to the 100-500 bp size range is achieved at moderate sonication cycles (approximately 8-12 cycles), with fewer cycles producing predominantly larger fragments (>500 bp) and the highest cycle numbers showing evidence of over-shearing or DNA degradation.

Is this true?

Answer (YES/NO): NO